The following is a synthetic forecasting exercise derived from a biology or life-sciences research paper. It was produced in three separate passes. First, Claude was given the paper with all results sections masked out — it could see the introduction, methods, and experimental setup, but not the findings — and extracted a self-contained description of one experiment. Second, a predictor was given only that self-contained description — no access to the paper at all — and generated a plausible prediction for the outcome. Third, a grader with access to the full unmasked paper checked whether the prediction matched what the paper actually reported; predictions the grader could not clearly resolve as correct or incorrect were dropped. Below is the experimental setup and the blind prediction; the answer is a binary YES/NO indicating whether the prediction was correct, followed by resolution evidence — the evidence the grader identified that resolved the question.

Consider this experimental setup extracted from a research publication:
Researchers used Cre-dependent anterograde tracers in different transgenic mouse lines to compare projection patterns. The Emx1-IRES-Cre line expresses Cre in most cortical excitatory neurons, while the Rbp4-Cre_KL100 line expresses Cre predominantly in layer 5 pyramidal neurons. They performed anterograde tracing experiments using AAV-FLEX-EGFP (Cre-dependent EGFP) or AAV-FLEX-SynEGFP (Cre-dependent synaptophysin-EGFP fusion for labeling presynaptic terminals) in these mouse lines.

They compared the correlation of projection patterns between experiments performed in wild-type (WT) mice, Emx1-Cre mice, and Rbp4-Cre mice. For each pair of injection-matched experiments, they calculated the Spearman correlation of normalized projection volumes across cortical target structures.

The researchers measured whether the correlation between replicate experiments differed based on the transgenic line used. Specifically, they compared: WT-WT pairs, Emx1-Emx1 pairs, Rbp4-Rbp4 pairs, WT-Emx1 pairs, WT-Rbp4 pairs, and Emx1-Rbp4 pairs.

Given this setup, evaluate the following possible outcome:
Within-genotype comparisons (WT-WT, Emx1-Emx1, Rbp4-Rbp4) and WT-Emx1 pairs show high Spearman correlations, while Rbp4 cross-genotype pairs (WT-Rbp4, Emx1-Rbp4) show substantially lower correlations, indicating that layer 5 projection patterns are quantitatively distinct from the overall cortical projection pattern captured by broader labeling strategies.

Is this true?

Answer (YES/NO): NO